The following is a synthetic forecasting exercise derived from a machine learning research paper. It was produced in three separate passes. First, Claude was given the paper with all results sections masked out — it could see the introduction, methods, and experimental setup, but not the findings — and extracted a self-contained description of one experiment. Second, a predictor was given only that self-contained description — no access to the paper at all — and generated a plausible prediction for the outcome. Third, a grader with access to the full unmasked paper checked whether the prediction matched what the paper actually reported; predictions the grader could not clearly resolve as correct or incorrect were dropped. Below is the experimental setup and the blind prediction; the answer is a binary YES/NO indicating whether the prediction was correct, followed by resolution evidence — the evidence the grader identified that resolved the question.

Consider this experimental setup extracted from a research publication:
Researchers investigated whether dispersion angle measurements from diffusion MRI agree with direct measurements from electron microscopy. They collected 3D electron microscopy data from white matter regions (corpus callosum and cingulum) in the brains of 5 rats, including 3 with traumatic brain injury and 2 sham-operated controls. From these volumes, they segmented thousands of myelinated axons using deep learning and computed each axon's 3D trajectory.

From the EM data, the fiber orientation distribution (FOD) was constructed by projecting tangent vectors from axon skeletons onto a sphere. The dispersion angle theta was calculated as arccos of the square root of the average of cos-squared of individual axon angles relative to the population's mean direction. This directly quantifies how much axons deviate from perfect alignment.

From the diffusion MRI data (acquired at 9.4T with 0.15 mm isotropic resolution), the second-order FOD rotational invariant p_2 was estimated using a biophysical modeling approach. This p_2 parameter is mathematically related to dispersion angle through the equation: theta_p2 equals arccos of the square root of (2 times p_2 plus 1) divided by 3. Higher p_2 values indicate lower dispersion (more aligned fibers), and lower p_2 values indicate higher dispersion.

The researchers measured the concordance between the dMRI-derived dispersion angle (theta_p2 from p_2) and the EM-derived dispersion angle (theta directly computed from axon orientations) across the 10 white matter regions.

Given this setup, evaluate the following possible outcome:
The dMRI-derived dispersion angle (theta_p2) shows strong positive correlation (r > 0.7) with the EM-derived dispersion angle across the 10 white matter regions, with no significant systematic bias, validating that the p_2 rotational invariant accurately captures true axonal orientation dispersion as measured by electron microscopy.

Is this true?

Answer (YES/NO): YES